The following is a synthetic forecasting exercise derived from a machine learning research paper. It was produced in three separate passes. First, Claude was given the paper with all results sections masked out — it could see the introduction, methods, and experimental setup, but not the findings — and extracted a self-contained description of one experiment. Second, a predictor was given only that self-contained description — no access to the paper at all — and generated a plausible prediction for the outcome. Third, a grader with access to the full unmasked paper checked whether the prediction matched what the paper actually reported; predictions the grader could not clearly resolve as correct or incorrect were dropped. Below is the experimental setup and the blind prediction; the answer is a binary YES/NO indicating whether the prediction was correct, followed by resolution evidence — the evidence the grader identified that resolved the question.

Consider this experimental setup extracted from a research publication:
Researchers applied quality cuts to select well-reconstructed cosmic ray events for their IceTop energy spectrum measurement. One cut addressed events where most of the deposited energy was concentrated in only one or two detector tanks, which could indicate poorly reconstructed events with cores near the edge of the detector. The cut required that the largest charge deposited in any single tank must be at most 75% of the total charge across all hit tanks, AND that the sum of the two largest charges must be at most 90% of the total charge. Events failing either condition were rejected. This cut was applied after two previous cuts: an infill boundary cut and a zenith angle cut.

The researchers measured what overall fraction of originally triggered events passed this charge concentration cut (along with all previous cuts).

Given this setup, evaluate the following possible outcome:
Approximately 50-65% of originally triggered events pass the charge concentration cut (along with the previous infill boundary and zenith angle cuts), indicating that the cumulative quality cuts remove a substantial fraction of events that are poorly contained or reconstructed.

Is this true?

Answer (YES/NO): NO